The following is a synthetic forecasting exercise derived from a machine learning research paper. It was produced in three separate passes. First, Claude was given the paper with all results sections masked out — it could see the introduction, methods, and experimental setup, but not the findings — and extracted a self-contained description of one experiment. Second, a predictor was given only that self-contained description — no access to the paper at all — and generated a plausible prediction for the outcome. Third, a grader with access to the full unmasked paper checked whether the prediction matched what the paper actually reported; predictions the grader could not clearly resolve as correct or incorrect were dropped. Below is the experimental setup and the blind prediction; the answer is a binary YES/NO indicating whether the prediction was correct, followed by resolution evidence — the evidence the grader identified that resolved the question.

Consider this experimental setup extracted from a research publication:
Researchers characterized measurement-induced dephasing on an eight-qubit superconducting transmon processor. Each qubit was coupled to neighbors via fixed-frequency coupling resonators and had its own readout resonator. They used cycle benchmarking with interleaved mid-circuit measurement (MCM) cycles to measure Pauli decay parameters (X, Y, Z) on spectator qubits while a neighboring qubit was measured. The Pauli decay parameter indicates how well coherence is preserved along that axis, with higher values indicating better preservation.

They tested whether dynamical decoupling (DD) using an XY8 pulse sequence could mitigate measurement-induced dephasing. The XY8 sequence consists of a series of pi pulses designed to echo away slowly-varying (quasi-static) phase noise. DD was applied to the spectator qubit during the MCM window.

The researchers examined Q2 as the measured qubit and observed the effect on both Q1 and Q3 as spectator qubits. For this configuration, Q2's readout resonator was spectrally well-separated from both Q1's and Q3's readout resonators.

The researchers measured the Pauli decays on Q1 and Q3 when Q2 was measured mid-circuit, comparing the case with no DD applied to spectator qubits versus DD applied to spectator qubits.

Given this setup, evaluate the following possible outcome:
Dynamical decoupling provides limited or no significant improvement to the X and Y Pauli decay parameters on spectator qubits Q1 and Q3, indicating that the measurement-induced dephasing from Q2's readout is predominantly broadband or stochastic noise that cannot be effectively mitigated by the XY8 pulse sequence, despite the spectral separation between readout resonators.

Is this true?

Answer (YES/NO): NO